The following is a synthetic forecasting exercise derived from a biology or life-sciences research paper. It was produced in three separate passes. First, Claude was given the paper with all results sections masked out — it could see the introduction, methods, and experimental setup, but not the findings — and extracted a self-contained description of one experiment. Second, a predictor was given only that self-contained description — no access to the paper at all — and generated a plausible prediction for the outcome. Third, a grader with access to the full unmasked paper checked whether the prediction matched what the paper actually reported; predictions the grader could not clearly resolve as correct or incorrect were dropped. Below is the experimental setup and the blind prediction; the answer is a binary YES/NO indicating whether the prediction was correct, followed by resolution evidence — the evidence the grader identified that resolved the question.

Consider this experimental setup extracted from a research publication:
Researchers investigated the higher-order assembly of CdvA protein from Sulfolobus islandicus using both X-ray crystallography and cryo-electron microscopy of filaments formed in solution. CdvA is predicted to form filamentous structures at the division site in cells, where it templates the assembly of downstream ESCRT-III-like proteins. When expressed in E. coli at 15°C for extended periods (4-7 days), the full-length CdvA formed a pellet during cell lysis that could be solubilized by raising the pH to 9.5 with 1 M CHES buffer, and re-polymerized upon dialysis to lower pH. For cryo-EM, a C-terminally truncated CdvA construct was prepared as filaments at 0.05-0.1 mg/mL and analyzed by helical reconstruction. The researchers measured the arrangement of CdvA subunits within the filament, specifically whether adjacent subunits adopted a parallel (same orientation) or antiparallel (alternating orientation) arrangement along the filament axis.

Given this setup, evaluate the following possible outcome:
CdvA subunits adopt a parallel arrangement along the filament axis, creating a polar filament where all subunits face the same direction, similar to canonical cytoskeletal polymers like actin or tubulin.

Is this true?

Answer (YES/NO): NO